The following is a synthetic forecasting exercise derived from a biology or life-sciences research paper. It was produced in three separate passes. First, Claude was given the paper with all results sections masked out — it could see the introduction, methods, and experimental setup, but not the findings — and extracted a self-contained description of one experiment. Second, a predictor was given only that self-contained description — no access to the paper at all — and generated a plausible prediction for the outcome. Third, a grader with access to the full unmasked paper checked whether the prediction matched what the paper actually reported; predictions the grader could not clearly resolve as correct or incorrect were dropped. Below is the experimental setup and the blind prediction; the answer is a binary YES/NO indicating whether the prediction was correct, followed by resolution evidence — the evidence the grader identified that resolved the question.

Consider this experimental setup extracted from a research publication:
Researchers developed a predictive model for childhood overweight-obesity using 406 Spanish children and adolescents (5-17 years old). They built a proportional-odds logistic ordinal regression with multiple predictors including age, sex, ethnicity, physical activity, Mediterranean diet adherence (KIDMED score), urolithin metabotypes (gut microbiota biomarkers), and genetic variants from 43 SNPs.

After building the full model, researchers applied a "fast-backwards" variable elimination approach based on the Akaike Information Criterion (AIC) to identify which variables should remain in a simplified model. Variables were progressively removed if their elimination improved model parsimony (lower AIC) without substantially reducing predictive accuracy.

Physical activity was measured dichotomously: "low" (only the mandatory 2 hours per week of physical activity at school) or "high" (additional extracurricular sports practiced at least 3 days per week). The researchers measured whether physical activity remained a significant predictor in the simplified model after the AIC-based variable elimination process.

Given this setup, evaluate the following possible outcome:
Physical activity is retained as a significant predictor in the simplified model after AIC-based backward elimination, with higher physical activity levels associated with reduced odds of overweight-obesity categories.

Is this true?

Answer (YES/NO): NO